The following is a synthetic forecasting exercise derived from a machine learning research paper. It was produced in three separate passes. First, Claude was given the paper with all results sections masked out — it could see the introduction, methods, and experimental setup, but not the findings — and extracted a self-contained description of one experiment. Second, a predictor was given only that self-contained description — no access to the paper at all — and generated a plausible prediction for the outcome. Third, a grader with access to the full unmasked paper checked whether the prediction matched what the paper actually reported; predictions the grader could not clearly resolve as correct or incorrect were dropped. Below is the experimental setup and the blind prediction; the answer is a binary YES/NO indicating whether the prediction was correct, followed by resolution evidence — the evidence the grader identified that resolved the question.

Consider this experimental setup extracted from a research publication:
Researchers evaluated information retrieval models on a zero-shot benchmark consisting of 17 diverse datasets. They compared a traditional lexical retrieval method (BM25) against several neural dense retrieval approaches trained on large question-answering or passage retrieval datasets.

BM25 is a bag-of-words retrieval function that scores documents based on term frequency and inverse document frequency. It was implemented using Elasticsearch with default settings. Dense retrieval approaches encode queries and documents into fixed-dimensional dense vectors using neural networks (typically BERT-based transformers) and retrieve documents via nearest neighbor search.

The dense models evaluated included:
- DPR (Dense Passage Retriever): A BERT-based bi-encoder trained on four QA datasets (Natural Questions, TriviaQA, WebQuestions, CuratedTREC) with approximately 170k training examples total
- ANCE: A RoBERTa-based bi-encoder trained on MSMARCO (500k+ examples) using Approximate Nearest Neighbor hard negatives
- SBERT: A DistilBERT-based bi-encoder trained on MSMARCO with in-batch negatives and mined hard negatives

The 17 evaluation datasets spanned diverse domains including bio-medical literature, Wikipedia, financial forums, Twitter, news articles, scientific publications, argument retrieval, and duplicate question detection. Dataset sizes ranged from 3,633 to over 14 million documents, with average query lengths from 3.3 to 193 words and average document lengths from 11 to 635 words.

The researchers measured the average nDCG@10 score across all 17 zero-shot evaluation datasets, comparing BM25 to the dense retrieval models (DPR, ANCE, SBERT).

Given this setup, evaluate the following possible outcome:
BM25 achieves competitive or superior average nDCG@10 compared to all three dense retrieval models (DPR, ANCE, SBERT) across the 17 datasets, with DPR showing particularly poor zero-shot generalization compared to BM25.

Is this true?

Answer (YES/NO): YES